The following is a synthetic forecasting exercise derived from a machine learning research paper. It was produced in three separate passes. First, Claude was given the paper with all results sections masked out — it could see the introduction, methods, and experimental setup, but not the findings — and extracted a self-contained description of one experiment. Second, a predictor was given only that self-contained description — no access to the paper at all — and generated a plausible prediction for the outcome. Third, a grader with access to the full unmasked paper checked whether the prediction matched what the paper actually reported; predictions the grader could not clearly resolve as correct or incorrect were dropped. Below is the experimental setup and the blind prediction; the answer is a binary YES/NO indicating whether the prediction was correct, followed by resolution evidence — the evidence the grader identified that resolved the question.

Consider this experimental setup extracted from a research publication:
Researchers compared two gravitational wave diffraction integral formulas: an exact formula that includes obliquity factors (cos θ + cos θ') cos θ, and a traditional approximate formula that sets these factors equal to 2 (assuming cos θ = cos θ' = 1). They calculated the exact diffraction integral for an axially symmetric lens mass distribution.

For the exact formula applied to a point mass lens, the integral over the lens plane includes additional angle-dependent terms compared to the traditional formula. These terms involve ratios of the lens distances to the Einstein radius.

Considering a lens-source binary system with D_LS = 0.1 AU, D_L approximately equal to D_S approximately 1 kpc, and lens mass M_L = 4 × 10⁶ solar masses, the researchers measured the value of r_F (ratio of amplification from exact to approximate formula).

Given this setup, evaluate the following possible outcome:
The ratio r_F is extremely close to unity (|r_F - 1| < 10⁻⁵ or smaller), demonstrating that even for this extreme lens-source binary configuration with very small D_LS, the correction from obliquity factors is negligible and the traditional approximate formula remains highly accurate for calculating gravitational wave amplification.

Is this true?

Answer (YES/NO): NO